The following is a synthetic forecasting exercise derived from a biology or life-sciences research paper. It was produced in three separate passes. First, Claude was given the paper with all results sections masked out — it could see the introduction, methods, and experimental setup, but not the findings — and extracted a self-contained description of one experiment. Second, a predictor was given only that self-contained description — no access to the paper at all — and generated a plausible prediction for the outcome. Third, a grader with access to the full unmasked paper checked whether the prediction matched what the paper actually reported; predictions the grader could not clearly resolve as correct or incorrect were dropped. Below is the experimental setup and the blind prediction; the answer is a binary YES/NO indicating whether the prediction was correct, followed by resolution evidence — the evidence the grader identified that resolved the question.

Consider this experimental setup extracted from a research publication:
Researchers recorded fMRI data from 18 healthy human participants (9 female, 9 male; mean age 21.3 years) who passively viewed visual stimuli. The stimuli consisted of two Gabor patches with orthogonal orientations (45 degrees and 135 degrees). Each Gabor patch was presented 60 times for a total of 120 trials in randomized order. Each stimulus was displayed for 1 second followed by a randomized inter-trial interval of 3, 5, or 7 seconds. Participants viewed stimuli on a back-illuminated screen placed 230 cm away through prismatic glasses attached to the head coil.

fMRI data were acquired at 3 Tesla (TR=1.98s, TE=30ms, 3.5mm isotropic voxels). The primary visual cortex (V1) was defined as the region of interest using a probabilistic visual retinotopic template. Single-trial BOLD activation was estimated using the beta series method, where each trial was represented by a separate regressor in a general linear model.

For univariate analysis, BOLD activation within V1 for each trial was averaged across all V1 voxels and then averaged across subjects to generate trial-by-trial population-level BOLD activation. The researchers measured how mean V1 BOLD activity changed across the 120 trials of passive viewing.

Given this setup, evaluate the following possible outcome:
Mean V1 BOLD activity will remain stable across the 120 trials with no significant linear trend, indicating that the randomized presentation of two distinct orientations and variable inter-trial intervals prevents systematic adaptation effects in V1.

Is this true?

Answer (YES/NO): NO